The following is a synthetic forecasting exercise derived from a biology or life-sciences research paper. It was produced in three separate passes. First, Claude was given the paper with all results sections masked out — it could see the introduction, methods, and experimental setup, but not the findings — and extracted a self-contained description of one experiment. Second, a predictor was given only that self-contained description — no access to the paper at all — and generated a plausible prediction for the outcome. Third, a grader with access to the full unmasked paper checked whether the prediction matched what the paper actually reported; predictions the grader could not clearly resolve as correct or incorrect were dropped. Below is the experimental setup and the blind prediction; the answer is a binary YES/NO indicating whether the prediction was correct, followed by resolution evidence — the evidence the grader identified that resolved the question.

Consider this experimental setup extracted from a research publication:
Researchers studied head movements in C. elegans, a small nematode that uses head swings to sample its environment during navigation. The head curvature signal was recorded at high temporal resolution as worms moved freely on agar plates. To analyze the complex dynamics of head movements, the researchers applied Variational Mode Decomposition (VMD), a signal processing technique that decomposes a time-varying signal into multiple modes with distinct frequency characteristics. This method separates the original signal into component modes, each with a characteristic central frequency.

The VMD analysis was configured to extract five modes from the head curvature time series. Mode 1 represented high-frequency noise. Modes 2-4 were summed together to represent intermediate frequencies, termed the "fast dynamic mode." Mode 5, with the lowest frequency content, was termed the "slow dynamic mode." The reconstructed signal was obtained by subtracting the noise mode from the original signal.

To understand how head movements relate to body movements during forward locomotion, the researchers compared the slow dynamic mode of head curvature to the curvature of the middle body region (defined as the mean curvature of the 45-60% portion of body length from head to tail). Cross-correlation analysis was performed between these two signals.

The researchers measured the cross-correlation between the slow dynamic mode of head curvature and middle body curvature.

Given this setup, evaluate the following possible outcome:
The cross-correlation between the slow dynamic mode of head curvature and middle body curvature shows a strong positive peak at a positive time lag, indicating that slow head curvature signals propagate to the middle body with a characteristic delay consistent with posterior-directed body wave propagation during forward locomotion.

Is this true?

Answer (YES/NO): YES